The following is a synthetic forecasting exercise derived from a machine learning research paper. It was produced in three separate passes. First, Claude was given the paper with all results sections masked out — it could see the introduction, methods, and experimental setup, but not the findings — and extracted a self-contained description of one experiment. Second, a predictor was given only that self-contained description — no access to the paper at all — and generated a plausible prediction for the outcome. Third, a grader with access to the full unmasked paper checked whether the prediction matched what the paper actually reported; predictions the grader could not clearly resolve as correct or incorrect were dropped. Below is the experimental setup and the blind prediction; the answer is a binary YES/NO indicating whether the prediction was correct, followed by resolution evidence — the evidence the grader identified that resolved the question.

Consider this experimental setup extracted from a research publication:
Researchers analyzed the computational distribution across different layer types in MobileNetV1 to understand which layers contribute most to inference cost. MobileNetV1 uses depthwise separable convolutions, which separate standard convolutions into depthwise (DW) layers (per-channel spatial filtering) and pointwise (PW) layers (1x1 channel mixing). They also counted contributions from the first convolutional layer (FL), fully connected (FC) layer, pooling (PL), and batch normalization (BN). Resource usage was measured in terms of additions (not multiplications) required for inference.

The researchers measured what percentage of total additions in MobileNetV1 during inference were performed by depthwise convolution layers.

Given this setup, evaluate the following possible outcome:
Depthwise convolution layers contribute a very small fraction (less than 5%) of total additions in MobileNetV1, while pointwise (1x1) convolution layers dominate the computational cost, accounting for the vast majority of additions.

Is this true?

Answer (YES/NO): YES